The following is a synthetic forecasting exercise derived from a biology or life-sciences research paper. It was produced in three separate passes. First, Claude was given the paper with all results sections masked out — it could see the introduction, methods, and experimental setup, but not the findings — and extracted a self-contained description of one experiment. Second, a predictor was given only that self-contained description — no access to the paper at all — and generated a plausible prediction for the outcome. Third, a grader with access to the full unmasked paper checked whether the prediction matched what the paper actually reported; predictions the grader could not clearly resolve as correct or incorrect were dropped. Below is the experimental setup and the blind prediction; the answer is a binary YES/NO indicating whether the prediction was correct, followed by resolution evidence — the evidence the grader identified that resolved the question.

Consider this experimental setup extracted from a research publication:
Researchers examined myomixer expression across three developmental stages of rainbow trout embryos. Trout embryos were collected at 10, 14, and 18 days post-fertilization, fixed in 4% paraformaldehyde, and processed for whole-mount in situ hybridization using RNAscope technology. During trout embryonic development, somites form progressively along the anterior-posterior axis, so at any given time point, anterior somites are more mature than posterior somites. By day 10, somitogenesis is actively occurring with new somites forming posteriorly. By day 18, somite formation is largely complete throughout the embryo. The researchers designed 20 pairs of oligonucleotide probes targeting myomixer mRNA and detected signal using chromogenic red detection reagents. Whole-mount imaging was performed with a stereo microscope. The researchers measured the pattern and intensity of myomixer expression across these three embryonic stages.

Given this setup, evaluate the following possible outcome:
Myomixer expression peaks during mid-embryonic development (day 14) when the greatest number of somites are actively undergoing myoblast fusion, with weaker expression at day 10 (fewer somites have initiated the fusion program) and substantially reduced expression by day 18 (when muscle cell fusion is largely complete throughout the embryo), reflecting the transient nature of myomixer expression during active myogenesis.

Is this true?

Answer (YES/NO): NO